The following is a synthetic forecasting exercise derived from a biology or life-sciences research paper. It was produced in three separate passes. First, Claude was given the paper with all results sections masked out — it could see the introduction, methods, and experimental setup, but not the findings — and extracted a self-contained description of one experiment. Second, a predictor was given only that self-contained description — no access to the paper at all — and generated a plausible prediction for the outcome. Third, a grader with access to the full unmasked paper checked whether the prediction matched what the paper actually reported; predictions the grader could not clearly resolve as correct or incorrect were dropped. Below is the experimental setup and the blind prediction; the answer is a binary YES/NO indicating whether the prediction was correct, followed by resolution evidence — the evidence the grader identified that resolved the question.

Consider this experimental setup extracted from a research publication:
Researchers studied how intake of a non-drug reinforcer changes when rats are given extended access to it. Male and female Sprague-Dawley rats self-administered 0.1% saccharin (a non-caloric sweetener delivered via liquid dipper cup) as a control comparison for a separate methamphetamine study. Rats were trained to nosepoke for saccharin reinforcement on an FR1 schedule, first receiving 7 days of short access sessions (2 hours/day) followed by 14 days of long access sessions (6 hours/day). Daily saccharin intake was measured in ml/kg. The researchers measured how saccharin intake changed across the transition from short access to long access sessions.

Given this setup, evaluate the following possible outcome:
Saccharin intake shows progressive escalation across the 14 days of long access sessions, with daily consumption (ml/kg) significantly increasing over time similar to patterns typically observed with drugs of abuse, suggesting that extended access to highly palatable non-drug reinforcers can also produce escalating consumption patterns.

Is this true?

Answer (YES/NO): NO